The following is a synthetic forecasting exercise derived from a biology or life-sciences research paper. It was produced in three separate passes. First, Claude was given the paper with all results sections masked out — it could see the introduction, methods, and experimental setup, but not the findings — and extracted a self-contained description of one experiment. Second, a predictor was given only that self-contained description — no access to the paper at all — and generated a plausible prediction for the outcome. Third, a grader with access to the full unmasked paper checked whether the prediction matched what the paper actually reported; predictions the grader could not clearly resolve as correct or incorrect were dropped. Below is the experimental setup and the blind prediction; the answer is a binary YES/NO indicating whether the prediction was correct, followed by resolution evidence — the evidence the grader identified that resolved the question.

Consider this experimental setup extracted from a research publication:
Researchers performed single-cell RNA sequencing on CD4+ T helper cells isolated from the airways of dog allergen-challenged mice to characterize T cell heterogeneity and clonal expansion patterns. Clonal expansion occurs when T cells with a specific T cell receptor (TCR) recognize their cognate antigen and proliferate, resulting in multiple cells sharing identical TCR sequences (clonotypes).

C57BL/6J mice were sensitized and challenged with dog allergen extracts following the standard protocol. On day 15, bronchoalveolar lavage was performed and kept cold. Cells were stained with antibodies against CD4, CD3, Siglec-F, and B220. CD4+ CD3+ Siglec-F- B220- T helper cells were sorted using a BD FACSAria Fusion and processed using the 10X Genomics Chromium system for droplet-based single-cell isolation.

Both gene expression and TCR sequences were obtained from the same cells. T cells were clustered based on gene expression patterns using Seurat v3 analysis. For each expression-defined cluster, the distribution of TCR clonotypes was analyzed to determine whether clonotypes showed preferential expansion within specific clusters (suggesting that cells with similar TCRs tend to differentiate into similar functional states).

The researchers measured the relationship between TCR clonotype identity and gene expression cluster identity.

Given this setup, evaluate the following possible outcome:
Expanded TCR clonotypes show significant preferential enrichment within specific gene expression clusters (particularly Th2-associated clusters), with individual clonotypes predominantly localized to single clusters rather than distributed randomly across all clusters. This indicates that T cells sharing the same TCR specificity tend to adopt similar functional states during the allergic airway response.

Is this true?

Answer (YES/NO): NO